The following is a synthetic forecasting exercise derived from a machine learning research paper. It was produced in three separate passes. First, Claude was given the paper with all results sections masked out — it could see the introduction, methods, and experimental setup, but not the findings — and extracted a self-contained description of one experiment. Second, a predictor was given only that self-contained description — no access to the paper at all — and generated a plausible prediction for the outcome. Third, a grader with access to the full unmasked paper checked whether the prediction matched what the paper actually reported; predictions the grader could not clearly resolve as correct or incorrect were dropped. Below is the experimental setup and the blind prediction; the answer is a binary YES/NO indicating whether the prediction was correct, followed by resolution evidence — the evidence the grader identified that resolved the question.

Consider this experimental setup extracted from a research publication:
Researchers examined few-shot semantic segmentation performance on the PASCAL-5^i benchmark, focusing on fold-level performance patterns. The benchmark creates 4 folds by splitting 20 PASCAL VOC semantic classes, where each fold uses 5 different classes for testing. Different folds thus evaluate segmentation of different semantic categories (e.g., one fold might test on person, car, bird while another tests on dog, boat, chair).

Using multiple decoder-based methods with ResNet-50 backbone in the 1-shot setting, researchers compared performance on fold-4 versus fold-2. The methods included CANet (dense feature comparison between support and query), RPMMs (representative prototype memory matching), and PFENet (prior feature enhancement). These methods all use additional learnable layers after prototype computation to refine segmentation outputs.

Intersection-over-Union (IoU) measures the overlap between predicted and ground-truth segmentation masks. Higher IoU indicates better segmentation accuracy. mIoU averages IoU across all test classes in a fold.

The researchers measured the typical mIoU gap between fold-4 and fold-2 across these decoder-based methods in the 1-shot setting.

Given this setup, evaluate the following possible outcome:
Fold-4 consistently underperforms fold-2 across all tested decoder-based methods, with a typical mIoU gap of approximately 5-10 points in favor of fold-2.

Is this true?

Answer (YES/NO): NO